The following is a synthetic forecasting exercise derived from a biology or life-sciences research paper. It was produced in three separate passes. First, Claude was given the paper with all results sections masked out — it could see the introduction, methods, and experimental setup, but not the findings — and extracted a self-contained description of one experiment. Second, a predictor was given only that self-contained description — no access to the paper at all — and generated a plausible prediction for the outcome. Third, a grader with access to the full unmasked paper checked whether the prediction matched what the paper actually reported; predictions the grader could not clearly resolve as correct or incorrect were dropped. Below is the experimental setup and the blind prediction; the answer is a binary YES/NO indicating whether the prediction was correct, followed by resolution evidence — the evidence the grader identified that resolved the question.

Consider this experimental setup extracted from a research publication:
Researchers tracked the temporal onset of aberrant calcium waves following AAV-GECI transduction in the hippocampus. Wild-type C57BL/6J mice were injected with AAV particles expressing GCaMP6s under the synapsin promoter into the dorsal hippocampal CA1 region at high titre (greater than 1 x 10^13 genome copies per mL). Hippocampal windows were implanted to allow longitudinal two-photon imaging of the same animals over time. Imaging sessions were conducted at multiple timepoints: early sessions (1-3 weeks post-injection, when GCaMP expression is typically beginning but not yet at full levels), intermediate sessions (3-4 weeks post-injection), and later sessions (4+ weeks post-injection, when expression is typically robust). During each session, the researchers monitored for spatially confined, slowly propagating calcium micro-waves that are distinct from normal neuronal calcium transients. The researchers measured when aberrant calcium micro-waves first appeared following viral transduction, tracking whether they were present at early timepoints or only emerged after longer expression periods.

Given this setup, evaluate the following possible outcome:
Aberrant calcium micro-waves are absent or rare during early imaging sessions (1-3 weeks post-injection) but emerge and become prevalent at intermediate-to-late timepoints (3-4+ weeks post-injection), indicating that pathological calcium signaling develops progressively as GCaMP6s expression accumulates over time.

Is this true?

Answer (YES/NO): YES